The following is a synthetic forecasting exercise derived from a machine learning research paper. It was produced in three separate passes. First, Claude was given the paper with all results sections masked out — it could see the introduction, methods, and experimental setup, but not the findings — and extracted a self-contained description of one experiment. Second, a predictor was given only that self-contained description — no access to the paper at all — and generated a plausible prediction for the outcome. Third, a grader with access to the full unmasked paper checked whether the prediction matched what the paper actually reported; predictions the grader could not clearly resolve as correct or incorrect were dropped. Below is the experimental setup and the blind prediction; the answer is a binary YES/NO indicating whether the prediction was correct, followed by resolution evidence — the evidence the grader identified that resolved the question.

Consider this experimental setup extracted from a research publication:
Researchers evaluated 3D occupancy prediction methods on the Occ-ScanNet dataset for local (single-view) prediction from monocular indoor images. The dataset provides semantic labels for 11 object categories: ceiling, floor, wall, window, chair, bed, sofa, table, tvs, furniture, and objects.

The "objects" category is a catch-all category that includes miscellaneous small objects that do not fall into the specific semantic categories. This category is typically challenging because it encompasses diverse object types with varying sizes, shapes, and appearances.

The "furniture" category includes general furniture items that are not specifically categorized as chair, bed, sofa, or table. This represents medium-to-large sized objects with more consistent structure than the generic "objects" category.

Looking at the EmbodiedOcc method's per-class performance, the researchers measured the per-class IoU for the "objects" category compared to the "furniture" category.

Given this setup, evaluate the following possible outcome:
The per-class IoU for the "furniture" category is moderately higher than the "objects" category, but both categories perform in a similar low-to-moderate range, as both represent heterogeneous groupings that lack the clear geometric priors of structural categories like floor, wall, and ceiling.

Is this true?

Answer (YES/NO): NO